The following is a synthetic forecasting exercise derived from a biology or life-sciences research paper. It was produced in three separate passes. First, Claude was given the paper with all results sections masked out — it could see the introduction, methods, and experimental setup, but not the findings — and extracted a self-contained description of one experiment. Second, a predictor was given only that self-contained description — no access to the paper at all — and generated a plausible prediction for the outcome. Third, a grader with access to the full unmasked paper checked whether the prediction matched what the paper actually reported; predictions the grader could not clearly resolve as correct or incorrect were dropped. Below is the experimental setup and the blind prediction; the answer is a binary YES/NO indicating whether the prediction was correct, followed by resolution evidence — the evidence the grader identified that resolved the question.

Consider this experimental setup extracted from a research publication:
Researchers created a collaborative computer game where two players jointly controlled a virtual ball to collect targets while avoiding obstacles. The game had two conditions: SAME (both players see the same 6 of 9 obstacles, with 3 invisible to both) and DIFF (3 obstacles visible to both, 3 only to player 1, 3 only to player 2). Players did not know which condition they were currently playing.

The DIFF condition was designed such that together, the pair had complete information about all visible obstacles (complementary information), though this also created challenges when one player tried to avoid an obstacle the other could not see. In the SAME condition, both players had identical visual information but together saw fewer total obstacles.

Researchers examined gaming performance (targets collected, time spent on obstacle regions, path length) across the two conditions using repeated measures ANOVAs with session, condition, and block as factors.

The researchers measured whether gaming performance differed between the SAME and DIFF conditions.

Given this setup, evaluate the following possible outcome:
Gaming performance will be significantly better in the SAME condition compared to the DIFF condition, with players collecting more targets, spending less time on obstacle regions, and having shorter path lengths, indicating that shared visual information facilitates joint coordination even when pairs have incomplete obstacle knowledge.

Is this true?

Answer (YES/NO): NO